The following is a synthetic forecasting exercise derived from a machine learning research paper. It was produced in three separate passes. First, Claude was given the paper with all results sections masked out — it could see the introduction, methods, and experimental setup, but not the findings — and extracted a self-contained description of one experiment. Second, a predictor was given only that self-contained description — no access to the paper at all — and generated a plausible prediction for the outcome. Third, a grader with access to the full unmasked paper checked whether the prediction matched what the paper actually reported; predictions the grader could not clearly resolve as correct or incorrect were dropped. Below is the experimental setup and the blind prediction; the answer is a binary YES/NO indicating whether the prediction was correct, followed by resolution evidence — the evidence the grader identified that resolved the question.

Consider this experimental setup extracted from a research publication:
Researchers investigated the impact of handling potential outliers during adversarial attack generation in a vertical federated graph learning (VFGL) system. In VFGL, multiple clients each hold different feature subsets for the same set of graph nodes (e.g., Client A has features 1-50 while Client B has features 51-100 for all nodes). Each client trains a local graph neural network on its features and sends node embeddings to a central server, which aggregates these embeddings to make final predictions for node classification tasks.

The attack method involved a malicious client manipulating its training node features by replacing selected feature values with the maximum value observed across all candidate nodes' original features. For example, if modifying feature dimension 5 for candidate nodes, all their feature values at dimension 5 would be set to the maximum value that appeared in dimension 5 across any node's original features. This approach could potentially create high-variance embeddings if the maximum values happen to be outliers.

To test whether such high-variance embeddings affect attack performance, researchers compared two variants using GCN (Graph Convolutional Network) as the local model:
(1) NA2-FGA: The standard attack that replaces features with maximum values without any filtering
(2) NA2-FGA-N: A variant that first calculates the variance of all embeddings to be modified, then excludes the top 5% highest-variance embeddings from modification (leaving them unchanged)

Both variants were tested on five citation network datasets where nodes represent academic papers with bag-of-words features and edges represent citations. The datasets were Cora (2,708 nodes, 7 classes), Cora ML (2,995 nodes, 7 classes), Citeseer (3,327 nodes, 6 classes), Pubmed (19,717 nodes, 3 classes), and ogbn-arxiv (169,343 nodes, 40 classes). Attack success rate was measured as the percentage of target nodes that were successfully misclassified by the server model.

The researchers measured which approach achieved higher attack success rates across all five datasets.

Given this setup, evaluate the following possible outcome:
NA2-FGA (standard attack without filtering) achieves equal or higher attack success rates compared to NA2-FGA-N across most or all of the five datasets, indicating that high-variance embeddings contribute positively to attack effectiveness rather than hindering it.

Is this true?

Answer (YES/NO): YES